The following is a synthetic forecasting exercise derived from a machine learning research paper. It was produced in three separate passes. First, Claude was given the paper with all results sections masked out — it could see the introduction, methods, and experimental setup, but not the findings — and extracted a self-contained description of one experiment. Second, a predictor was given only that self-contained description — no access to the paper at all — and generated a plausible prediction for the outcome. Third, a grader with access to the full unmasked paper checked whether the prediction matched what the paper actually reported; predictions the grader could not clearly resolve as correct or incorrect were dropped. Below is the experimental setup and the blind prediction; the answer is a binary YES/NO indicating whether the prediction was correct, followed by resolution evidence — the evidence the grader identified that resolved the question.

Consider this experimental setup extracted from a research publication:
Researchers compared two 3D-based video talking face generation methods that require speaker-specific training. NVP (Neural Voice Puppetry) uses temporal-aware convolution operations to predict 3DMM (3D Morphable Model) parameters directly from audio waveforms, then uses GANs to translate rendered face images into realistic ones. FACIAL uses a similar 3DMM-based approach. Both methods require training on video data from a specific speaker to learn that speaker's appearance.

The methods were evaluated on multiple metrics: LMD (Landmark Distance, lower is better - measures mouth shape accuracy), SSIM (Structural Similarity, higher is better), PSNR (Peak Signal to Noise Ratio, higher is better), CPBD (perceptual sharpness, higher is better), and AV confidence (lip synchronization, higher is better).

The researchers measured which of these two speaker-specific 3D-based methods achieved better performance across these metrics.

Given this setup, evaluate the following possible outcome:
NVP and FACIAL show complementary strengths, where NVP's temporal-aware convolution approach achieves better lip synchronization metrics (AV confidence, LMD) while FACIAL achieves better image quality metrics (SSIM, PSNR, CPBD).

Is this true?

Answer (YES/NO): NO